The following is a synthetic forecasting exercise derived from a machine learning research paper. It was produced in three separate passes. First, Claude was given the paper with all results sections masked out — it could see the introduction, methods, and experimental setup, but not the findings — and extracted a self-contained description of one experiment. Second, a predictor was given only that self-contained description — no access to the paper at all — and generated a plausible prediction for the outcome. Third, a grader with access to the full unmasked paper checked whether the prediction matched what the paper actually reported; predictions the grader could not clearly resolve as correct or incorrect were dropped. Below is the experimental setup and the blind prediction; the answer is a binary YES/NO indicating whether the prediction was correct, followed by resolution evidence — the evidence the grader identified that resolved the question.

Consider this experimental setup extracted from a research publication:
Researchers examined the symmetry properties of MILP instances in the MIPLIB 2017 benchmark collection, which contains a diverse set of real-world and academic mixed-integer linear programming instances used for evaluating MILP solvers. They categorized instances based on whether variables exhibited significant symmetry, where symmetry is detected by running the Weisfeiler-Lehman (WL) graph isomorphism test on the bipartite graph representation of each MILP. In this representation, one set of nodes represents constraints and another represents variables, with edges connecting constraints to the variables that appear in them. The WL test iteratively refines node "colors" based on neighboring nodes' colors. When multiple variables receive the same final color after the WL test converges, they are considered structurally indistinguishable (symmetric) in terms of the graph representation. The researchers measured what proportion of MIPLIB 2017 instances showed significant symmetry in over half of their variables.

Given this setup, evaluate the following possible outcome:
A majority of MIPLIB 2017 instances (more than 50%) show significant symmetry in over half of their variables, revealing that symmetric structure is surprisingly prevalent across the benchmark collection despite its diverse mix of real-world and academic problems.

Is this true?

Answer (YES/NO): NO